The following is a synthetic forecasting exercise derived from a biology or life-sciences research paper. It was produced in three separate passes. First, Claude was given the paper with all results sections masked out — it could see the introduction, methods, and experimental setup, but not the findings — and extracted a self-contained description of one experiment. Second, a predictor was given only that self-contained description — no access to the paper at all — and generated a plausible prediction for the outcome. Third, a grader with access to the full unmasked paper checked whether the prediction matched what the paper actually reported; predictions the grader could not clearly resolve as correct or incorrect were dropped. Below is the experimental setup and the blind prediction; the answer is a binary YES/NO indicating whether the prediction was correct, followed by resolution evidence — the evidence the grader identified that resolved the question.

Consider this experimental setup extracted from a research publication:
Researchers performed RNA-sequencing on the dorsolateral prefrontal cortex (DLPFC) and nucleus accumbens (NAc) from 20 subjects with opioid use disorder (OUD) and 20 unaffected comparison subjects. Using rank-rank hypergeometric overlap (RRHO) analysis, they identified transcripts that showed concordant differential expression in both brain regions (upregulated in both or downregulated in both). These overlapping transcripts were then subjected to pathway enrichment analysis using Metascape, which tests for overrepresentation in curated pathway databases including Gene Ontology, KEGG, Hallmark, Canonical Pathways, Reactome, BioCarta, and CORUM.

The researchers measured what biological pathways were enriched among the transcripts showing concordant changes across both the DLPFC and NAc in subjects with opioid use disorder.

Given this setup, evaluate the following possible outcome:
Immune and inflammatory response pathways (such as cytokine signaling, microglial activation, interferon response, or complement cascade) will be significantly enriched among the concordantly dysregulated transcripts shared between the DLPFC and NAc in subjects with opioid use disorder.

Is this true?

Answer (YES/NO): YES